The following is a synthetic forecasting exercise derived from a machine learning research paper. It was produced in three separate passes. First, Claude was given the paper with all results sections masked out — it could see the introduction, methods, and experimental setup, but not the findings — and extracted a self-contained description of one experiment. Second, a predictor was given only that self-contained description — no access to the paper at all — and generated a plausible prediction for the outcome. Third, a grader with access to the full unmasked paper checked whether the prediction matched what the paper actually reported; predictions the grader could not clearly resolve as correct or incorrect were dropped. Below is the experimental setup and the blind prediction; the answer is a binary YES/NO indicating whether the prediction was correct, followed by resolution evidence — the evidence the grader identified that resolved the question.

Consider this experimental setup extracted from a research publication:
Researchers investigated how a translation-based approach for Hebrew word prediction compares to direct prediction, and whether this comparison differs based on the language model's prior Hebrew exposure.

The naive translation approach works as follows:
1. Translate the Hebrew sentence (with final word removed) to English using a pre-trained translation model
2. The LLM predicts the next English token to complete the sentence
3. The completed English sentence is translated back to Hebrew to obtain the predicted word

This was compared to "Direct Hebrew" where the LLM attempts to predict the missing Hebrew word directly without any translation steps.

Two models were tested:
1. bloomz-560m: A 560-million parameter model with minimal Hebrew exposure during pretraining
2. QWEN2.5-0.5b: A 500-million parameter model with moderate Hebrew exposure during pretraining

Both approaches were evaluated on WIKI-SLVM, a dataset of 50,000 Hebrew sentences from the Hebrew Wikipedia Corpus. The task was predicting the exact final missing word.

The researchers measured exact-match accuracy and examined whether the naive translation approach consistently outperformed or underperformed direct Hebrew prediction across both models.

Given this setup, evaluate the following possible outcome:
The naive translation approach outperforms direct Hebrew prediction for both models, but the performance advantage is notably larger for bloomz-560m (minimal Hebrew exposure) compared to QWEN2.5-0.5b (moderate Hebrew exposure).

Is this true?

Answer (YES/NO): NO